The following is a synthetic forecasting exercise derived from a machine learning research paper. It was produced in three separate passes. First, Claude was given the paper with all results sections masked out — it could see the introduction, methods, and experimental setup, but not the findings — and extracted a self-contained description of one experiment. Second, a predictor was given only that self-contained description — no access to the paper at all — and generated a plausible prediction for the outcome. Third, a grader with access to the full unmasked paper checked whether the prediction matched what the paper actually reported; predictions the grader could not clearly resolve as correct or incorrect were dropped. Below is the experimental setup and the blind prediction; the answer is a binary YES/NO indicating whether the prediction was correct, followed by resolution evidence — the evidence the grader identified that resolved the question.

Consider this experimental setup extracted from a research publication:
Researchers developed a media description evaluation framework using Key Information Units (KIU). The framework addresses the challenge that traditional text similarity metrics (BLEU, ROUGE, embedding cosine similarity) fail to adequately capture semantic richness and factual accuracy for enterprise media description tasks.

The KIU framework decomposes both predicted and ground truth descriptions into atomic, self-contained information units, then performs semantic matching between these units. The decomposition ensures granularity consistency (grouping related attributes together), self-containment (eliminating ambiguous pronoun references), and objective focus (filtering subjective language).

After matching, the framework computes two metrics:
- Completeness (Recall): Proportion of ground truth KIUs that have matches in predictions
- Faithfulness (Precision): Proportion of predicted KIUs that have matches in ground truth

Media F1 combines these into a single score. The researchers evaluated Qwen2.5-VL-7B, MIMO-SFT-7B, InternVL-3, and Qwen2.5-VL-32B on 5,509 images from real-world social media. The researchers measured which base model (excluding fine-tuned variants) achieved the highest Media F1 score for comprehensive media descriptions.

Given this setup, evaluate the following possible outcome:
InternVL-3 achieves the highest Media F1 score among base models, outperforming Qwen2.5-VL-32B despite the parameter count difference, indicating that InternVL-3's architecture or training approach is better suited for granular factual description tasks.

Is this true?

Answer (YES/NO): NO